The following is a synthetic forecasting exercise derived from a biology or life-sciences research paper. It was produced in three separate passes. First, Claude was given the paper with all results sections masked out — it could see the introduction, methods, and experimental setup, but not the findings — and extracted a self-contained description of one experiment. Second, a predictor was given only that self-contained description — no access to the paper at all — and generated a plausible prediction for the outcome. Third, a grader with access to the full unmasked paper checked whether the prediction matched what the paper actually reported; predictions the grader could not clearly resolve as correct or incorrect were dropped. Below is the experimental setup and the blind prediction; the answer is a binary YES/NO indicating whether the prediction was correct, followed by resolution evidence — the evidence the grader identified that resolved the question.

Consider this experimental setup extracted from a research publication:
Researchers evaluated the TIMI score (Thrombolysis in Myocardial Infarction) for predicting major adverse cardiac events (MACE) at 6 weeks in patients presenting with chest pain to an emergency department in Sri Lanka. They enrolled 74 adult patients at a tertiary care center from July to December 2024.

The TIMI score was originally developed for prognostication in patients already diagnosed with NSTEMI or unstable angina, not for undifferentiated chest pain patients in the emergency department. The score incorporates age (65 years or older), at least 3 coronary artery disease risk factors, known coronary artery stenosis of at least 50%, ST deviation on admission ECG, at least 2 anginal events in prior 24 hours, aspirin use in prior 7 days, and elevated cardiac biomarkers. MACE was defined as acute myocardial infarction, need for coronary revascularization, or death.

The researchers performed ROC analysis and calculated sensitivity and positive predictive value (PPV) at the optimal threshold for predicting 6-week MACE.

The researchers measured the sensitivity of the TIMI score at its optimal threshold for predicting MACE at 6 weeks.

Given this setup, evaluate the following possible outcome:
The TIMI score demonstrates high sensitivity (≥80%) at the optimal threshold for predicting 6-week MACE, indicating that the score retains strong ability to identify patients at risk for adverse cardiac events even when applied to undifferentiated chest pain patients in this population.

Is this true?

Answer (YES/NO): YES